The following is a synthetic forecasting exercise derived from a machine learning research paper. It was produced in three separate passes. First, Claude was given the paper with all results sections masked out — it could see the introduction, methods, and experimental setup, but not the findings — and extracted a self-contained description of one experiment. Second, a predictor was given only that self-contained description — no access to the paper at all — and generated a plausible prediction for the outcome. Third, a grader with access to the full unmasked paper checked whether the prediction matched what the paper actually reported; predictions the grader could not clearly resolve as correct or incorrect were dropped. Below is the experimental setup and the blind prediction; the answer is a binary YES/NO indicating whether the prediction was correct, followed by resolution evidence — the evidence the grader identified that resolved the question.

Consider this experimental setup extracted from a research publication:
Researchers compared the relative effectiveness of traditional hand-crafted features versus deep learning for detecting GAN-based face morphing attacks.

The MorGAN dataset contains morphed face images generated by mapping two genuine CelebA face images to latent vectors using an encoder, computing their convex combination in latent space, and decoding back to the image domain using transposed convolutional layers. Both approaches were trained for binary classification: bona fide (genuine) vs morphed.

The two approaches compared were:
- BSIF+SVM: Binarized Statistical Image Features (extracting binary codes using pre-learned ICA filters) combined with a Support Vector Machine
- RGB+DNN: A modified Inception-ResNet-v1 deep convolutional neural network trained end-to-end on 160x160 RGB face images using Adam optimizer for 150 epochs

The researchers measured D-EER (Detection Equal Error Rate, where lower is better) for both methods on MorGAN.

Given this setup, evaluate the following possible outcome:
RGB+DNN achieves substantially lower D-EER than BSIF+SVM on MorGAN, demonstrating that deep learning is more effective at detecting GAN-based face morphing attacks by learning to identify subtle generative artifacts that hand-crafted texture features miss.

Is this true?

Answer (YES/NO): NO